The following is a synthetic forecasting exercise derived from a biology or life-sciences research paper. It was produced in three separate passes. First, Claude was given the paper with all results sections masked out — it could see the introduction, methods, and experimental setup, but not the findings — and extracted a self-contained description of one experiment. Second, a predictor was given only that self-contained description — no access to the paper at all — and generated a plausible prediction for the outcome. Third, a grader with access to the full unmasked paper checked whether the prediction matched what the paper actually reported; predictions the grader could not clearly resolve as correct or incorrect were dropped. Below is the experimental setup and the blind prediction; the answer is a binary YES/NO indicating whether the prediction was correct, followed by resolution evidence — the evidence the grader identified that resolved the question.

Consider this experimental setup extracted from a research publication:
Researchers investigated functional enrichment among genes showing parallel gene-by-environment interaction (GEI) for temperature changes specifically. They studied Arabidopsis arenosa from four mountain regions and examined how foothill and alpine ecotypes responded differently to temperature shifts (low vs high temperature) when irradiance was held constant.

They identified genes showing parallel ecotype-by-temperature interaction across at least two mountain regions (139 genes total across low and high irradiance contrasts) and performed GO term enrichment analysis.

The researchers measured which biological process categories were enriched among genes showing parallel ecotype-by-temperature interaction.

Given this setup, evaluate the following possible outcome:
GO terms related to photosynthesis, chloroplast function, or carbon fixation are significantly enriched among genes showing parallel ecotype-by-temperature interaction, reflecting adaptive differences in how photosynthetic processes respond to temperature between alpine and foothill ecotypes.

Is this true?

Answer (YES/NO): NO